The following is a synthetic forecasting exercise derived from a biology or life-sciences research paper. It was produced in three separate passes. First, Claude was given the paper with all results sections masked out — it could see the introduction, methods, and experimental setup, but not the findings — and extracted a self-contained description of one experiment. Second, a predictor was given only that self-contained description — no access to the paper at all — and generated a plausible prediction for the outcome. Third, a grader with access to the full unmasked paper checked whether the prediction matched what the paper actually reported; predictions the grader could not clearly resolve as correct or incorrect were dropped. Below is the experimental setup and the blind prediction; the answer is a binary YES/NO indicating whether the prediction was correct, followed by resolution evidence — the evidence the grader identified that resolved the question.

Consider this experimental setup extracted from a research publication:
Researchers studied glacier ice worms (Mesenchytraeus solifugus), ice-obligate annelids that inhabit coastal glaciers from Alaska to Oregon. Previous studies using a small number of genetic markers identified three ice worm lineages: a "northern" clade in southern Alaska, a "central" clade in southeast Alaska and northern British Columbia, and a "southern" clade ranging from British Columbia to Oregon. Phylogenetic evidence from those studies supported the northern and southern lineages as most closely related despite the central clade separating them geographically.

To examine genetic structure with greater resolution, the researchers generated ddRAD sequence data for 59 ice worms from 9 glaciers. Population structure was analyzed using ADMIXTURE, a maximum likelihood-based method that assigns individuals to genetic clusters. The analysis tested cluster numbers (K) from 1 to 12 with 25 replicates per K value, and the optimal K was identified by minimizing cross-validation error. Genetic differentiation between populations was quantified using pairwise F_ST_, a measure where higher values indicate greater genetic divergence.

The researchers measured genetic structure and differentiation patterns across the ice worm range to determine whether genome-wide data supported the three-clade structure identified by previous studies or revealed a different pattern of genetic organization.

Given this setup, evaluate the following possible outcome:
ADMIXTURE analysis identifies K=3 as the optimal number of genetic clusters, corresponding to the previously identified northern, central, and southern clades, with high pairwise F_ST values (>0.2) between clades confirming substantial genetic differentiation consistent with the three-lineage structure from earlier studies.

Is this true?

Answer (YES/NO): NO